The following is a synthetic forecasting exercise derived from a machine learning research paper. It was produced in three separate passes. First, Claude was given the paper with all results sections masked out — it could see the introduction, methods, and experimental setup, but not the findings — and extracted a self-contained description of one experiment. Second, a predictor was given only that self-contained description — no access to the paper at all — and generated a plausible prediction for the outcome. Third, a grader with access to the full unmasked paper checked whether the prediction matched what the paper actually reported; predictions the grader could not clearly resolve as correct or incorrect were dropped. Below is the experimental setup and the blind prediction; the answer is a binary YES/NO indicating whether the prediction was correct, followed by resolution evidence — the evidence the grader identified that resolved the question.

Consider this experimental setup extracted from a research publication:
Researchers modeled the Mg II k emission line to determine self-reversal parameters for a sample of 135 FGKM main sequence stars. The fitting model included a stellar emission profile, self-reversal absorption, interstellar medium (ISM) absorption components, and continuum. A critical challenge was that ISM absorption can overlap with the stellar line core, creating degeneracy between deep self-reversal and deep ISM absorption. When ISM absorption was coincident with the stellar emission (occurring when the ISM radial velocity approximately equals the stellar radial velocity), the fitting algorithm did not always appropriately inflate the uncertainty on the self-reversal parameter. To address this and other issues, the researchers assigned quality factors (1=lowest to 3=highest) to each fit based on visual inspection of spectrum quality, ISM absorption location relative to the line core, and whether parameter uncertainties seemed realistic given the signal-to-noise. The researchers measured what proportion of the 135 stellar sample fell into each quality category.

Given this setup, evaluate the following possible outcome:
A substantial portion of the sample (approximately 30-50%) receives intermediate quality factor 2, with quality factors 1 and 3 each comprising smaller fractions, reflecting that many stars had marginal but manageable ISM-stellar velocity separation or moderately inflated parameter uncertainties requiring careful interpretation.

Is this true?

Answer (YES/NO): YES